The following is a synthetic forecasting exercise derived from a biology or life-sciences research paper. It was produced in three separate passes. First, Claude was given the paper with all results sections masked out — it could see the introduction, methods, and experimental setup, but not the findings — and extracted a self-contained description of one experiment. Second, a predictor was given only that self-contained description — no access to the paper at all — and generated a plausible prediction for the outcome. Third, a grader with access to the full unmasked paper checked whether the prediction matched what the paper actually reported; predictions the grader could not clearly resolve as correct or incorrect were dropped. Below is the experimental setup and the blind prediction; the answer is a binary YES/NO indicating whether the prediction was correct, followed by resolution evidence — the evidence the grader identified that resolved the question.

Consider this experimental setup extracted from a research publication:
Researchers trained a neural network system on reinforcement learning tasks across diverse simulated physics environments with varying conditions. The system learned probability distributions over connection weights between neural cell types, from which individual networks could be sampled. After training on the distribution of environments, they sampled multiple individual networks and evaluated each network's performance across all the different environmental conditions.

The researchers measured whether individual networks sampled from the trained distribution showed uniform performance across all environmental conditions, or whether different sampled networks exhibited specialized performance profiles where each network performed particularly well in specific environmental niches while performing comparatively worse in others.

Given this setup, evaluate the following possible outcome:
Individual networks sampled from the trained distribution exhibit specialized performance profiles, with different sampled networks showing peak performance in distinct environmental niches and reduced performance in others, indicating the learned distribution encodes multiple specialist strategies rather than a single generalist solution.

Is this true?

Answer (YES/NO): YES